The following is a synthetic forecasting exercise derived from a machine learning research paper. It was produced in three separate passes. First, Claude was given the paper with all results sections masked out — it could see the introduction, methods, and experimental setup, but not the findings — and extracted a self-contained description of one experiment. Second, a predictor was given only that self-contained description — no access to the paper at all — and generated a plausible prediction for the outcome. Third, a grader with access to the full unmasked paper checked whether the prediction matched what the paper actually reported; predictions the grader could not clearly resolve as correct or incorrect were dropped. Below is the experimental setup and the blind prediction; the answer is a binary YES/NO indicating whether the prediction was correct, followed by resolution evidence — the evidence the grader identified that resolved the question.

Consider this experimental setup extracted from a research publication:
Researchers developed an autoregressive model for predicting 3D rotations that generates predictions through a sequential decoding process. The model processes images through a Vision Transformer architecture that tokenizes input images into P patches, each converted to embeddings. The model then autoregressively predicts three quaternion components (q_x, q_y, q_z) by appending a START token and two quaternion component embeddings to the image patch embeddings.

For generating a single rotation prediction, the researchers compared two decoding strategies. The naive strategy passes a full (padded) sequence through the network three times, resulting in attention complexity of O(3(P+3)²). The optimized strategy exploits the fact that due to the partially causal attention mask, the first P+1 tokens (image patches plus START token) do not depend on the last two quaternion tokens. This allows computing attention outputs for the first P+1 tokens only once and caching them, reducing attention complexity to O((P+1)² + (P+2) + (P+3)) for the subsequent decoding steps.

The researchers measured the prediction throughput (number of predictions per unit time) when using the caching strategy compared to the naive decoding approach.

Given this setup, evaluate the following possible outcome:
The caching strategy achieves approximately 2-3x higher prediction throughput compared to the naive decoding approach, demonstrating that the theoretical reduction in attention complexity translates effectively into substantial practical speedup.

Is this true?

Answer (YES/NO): YES